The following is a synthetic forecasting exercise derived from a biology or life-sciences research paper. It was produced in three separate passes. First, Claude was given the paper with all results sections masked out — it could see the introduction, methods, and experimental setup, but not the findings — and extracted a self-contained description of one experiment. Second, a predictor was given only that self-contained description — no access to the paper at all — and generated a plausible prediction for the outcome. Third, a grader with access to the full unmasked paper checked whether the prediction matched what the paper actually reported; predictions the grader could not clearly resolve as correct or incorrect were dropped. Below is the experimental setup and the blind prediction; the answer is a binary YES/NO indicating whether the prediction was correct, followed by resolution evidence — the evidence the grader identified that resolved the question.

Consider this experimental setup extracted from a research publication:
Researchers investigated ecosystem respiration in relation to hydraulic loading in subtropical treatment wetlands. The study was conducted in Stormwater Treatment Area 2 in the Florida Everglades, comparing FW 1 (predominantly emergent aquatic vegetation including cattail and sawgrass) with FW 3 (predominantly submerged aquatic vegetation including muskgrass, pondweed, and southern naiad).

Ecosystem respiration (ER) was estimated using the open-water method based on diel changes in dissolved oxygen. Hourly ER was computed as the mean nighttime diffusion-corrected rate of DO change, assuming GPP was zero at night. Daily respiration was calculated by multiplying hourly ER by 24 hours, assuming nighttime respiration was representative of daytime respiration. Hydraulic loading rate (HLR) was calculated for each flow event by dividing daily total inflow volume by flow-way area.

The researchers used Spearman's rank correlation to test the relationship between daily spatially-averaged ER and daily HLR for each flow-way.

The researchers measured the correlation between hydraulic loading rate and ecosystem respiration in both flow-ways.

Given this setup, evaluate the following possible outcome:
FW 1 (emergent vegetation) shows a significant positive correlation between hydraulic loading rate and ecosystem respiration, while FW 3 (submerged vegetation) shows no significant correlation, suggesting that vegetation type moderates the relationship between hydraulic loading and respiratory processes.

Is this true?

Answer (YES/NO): NO